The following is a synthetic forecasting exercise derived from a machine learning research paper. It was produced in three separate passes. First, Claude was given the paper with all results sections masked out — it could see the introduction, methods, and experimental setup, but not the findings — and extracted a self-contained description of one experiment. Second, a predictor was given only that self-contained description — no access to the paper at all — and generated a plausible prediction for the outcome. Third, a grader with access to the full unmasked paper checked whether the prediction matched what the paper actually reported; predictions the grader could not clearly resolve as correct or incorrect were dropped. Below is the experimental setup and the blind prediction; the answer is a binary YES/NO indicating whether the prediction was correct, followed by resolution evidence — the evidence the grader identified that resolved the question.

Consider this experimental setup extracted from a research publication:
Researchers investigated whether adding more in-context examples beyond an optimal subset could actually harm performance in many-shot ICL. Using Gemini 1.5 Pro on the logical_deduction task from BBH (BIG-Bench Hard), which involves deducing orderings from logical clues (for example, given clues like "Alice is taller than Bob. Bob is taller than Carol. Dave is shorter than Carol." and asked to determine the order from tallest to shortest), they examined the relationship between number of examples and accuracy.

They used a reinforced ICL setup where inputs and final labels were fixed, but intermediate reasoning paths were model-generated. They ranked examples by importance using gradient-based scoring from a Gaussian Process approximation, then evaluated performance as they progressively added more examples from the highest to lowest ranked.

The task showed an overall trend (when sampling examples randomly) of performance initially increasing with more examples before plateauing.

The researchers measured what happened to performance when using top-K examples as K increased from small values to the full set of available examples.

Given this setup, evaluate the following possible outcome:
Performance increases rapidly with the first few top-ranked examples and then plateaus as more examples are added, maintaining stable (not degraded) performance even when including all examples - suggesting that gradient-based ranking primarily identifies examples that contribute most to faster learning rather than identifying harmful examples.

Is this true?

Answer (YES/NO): NO